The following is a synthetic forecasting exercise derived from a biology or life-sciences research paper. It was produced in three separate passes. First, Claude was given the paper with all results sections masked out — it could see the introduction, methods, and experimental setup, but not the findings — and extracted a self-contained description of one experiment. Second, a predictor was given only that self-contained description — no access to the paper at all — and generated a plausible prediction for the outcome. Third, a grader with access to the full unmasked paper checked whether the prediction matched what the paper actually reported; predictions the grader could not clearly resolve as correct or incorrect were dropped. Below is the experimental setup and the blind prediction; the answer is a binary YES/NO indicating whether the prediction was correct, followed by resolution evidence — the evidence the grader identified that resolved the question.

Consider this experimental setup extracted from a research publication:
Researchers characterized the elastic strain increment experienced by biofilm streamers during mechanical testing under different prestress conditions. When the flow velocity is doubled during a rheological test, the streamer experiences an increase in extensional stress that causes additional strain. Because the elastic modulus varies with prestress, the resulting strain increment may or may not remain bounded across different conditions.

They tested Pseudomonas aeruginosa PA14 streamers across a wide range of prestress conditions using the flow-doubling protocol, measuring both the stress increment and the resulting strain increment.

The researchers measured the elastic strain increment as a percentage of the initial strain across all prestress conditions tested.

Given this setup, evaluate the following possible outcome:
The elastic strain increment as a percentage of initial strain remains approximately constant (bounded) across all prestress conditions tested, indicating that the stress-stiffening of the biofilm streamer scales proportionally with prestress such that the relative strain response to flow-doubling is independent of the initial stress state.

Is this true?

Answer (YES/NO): YES